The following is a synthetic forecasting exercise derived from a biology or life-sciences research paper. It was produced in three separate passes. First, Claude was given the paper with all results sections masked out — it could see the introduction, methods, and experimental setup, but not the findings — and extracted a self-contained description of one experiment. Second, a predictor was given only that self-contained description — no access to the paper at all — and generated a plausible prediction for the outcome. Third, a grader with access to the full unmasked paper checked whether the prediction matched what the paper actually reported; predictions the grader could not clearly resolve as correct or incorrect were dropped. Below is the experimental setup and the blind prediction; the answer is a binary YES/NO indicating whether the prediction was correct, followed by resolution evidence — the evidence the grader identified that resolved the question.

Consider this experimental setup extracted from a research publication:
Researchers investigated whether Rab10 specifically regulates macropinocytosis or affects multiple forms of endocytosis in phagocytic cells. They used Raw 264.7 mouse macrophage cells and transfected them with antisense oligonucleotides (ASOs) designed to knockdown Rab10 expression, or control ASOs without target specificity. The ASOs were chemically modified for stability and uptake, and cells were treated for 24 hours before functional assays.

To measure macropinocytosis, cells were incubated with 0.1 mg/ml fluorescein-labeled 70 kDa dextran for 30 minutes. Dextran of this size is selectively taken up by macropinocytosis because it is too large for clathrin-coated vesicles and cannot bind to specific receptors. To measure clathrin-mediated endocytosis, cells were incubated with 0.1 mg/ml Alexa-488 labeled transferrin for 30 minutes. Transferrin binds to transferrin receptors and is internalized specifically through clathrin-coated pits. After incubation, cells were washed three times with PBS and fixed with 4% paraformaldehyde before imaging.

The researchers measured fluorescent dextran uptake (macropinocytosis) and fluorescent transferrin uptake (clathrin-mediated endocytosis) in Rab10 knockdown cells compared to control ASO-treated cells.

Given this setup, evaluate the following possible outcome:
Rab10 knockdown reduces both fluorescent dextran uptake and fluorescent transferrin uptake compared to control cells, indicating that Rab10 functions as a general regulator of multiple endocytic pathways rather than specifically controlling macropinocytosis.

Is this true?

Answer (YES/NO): NO